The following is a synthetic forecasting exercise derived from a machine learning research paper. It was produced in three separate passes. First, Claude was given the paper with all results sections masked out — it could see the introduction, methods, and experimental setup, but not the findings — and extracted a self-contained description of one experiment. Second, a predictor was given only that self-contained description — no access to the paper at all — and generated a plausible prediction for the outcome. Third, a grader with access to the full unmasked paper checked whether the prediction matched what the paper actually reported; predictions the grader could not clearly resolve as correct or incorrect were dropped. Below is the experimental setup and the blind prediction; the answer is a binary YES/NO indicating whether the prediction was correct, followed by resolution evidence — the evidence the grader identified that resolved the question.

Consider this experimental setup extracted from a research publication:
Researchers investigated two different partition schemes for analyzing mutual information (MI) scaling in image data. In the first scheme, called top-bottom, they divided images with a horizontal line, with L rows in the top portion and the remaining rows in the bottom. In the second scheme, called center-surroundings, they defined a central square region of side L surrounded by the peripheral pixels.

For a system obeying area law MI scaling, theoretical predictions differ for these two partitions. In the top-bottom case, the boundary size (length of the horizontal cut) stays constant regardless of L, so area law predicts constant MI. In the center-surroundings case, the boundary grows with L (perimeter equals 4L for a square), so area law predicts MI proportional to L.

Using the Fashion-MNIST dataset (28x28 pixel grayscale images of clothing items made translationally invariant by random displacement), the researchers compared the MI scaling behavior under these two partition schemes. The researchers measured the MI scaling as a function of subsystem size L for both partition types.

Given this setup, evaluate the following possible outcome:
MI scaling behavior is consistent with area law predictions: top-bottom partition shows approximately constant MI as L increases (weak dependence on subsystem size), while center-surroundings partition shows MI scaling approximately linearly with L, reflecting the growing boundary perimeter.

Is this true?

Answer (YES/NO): NO